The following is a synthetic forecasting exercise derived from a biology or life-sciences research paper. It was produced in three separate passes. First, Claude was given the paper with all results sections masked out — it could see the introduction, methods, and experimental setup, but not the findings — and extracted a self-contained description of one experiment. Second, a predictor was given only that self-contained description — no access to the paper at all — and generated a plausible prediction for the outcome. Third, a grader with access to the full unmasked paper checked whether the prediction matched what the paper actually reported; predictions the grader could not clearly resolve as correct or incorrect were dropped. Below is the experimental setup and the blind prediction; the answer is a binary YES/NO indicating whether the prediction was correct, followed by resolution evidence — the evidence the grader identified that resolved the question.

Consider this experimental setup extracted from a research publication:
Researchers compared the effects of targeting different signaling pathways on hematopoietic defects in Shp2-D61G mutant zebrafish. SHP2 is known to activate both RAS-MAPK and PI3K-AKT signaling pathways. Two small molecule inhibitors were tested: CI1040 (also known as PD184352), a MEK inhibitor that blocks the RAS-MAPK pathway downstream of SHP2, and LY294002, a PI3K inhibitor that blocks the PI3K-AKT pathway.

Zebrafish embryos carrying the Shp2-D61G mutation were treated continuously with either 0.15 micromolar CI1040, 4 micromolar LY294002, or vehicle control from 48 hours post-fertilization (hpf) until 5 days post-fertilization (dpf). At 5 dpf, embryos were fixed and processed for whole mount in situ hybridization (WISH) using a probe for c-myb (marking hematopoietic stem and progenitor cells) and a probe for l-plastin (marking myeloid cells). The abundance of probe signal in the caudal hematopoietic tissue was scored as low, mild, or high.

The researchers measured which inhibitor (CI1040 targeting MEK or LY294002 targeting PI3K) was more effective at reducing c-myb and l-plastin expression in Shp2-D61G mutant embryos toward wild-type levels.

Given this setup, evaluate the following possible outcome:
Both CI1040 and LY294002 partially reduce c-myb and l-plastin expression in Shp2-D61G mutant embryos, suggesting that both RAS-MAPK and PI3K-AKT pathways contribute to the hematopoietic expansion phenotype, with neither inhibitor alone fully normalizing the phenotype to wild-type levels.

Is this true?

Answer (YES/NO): NO